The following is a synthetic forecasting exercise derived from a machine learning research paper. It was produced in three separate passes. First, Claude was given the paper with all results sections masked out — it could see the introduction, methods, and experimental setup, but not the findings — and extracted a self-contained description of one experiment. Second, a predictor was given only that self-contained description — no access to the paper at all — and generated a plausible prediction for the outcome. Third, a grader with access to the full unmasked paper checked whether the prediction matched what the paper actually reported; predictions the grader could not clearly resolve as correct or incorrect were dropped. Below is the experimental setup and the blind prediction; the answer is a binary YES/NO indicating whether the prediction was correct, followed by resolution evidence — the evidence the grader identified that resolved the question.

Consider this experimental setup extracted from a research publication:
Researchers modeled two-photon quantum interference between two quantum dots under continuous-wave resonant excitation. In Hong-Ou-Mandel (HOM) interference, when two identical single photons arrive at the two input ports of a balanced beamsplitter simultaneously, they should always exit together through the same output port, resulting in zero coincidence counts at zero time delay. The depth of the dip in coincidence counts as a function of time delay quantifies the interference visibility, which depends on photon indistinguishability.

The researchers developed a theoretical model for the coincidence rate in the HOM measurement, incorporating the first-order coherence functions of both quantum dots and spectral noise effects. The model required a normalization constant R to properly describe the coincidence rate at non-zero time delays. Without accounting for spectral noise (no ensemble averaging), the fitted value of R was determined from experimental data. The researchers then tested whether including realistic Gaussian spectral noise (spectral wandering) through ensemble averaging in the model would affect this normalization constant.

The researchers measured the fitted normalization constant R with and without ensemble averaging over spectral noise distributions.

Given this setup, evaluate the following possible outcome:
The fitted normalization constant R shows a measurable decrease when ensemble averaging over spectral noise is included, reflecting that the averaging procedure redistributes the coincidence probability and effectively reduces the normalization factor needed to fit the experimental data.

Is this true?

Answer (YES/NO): YES